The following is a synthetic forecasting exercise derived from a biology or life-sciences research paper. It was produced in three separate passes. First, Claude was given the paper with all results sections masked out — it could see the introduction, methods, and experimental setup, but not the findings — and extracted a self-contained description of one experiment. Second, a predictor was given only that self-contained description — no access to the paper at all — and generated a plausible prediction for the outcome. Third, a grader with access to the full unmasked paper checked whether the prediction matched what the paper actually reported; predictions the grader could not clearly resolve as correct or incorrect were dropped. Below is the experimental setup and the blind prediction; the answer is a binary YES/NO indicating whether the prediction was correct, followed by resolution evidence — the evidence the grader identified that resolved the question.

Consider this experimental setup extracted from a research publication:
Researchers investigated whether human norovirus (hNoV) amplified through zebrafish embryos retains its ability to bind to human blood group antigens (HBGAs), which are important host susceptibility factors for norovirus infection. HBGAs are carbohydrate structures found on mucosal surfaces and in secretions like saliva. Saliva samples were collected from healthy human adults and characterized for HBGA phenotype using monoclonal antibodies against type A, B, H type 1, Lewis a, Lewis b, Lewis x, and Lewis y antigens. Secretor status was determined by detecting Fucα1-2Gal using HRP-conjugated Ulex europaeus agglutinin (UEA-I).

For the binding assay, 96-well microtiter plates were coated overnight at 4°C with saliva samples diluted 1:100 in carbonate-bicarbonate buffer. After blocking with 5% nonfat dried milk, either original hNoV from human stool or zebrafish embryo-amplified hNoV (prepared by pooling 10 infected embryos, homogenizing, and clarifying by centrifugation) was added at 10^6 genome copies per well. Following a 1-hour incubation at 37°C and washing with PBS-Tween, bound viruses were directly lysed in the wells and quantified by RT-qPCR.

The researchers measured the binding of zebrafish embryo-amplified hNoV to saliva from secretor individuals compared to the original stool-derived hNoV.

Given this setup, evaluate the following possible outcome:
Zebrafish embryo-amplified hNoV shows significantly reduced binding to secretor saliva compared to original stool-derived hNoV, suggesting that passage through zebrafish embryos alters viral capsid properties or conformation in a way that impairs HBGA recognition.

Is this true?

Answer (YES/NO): NO